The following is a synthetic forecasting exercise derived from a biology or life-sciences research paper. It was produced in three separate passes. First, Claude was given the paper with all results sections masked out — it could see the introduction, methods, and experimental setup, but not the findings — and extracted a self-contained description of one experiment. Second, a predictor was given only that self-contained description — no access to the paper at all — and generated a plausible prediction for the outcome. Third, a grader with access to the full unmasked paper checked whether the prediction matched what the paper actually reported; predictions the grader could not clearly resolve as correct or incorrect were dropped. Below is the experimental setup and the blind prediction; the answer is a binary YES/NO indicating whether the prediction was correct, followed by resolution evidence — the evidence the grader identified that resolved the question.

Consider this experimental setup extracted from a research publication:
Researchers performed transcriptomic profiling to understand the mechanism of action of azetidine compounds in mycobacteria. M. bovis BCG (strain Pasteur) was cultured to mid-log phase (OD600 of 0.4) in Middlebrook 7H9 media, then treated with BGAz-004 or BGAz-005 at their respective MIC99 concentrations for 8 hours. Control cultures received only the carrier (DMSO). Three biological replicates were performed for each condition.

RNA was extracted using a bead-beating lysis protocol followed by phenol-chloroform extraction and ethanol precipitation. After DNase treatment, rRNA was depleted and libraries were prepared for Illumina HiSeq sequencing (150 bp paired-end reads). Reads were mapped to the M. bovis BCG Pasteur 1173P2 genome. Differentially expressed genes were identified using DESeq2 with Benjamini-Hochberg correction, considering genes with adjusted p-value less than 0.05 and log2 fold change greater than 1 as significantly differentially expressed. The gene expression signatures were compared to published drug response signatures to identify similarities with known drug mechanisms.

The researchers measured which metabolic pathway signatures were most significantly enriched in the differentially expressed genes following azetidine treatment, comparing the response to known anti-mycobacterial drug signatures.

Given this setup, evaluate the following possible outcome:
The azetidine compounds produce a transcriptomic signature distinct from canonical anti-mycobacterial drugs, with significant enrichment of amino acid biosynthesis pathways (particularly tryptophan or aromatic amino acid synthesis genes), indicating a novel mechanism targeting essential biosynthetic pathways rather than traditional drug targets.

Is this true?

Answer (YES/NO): NO